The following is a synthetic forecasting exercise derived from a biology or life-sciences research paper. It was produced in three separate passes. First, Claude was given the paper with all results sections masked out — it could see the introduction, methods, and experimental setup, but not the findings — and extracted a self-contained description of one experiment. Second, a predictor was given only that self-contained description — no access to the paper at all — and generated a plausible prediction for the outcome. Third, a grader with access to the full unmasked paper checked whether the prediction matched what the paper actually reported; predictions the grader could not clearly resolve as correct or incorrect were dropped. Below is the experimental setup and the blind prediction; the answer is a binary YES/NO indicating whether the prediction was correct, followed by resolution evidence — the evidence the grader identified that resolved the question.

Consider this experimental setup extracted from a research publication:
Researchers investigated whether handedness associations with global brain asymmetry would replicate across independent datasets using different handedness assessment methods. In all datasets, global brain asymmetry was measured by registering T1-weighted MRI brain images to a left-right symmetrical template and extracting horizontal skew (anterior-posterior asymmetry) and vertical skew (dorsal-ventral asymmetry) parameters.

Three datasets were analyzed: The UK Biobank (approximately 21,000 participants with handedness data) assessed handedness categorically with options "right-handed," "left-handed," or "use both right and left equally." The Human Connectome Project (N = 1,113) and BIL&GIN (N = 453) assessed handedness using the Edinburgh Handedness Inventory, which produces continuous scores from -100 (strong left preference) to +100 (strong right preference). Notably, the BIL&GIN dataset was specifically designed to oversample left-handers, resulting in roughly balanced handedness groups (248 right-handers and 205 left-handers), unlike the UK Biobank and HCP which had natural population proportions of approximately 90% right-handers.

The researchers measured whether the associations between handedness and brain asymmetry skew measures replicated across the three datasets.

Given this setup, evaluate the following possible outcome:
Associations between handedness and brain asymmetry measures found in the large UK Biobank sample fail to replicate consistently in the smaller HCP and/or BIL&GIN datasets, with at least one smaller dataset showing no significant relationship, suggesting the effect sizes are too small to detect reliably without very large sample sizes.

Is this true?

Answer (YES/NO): NO